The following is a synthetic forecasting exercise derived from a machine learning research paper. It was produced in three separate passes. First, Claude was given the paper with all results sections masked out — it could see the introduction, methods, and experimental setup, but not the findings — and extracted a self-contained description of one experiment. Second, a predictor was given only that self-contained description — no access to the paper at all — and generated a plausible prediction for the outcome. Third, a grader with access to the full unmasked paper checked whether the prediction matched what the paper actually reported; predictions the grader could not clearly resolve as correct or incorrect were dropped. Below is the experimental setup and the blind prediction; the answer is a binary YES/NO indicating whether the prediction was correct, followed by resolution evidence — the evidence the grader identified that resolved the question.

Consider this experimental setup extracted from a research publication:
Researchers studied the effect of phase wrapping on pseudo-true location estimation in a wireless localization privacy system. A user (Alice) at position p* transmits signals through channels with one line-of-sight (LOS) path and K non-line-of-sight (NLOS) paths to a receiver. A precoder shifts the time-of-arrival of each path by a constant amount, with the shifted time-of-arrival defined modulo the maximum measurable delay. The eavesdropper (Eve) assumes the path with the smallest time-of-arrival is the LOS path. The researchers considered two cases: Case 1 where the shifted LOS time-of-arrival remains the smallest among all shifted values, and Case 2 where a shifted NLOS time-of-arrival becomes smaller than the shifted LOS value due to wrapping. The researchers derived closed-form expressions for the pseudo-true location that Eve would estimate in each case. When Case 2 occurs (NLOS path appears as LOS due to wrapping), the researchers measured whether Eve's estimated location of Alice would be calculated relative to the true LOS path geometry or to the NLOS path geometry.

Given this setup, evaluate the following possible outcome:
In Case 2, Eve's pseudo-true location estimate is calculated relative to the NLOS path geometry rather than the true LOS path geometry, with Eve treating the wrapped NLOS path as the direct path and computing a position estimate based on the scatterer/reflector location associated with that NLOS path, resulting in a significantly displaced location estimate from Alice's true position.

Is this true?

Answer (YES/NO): YES